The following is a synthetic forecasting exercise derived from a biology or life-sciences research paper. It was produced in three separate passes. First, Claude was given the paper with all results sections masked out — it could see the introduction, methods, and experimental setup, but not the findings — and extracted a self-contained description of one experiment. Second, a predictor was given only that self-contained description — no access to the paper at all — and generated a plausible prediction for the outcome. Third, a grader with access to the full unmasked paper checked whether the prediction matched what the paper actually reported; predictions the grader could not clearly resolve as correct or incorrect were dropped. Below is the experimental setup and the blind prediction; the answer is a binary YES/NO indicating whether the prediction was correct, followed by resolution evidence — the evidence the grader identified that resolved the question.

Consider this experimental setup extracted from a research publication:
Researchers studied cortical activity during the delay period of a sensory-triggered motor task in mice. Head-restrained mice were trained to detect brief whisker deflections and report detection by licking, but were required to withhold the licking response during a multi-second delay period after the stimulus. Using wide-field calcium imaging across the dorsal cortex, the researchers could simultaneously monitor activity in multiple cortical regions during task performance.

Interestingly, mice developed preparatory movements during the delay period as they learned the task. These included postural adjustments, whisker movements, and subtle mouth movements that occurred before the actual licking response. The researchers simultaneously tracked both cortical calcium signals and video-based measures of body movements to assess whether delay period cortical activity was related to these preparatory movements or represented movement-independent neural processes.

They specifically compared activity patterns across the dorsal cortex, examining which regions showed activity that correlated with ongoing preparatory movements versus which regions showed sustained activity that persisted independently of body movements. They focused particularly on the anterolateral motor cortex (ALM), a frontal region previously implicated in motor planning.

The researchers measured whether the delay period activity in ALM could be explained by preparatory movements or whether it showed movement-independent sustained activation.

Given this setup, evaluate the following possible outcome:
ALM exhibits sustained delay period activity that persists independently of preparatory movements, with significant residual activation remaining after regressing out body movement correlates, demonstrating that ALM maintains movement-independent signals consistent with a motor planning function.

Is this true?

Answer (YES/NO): YES